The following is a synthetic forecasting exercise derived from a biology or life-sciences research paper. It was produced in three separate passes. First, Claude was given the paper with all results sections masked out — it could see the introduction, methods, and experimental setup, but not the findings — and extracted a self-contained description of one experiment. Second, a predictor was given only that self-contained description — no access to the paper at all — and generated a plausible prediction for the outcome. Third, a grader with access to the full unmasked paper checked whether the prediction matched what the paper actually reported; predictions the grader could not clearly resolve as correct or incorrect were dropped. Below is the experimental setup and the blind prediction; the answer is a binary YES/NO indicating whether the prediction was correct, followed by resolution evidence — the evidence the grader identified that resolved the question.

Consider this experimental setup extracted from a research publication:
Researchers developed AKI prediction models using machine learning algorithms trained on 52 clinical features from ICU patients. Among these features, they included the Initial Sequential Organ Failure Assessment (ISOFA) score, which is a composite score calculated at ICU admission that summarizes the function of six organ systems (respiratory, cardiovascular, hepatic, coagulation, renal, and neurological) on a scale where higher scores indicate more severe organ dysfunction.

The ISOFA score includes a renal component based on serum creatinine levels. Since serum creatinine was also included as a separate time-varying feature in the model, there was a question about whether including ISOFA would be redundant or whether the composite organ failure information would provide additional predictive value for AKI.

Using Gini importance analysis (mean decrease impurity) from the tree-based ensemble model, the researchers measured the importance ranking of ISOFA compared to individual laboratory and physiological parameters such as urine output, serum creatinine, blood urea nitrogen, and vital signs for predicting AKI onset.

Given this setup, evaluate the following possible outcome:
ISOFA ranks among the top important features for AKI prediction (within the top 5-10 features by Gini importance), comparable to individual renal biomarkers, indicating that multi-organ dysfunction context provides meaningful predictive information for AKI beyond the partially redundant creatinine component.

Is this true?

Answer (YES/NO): NO